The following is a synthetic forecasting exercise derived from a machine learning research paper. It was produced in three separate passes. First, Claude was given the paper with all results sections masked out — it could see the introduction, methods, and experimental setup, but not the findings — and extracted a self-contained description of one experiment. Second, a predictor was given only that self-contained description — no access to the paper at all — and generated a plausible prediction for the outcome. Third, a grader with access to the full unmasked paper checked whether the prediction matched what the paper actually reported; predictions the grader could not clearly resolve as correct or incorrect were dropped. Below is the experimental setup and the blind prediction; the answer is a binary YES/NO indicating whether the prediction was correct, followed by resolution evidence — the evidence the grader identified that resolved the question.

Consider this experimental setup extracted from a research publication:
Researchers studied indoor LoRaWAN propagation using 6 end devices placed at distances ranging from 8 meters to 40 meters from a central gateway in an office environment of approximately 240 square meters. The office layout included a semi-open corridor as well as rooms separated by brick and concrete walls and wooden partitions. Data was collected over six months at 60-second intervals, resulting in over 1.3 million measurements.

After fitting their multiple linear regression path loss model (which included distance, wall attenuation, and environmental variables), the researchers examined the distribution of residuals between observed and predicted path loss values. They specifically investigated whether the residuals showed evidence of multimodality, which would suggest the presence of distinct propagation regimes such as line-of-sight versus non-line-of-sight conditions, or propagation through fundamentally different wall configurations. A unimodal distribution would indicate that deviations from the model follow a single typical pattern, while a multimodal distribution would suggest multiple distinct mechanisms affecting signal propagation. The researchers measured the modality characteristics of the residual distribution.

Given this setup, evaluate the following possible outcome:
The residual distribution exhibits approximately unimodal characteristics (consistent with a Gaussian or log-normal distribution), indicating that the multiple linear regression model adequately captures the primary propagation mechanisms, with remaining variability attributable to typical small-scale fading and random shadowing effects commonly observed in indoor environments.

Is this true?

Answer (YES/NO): NO